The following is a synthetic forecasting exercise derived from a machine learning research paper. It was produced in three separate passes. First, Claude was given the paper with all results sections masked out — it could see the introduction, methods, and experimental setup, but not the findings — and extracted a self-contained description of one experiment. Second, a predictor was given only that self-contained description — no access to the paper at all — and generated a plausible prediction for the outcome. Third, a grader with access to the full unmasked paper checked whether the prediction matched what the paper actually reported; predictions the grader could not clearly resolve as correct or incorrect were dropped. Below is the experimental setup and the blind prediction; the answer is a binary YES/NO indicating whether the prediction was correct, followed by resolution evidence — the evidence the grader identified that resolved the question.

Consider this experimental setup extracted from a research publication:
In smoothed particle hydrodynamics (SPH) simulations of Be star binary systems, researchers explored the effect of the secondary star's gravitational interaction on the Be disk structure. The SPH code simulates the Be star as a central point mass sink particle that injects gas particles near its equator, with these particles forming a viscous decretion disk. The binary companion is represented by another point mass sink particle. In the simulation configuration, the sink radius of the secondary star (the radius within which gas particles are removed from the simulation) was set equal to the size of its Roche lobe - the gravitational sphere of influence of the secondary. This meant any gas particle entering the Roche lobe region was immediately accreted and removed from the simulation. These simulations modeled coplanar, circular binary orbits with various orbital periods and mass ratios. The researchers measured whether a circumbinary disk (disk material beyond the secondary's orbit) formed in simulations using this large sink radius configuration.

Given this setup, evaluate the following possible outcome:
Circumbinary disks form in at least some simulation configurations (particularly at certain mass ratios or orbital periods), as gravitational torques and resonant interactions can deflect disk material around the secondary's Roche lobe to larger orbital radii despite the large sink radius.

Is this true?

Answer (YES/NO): NO